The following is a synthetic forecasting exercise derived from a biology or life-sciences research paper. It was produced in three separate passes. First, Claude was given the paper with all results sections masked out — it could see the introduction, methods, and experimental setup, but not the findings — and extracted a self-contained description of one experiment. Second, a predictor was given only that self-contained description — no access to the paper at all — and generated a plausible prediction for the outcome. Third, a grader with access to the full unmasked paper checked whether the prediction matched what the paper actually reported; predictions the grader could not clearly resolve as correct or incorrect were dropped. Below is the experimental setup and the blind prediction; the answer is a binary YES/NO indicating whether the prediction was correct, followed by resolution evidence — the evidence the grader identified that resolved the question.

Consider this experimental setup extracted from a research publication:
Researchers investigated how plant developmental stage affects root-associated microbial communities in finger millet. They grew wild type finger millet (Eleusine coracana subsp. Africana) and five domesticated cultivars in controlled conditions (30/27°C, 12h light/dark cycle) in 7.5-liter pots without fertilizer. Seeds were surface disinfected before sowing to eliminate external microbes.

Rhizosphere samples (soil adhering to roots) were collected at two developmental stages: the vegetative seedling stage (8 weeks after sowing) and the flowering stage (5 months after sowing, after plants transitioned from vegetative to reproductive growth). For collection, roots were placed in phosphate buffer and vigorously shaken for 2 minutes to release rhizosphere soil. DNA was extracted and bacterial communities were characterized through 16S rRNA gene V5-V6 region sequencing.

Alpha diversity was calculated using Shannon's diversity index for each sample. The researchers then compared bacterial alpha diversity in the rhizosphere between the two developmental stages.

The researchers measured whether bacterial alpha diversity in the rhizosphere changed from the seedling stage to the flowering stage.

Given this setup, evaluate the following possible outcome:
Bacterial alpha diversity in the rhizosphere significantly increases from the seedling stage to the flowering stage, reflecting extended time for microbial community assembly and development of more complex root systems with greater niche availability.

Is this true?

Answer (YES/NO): NO